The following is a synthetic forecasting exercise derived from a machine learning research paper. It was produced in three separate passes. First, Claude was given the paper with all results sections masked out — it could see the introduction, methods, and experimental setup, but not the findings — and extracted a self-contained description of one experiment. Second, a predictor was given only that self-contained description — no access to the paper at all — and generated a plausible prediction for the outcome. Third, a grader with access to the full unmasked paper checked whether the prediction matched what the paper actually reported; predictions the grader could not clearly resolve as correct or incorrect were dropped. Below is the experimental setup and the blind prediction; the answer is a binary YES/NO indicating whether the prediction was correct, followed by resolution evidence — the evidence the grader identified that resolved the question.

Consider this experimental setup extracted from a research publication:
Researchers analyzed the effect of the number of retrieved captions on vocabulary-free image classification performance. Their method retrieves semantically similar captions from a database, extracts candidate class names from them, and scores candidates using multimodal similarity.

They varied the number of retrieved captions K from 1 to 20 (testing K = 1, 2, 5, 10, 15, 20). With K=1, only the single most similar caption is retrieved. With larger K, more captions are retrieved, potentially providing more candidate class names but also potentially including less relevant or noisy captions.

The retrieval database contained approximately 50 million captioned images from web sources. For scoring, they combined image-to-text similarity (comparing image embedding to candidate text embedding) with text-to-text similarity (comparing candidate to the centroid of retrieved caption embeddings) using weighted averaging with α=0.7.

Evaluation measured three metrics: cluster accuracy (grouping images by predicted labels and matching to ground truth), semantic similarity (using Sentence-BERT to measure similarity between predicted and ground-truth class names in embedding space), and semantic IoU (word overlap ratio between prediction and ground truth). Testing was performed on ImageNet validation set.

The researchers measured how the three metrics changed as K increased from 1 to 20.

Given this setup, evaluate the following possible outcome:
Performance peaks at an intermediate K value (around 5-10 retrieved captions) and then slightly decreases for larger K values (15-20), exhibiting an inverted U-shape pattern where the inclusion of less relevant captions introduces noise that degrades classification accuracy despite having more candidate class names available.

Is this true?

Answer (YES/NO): NO